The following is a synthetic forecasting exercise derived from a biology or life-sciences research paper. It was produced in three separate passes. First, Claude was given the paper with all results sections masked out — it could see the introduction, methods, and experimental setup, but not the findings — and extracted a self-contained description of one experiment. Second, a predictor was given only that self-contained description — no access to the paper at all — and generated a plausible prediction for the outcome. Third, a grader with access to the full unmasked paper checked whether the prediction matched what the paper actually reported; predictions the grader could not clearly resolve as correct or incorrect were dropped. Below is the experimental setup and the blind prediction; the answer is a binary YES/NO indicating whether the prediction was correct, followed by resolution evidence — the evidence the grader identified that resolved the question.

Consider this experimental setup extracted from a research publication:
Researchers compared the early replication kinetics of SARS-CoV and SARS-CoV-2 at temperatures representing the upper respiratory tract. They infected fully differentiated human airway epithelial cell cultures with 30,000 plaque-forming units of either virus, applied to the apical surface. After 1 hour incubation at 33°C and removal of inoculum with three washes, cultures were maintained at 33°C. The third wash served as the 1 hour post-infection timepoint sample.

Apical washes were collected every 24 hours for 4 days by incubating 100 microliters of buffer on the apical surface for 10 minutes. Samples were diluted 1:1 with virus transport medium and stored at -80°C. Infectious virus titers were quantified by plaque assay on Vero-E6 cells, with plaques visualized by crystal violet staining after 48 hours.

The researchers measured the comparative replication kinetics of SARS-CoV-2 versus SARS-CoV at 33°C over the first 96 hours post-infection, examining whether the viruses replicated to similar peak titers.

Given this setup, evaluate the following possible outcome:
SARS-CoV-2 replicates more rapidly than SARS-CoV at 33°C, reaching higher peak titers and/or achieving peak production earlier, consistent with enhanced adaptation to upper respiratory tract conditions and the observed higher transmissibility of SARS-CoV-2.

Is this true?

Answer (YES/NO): YES